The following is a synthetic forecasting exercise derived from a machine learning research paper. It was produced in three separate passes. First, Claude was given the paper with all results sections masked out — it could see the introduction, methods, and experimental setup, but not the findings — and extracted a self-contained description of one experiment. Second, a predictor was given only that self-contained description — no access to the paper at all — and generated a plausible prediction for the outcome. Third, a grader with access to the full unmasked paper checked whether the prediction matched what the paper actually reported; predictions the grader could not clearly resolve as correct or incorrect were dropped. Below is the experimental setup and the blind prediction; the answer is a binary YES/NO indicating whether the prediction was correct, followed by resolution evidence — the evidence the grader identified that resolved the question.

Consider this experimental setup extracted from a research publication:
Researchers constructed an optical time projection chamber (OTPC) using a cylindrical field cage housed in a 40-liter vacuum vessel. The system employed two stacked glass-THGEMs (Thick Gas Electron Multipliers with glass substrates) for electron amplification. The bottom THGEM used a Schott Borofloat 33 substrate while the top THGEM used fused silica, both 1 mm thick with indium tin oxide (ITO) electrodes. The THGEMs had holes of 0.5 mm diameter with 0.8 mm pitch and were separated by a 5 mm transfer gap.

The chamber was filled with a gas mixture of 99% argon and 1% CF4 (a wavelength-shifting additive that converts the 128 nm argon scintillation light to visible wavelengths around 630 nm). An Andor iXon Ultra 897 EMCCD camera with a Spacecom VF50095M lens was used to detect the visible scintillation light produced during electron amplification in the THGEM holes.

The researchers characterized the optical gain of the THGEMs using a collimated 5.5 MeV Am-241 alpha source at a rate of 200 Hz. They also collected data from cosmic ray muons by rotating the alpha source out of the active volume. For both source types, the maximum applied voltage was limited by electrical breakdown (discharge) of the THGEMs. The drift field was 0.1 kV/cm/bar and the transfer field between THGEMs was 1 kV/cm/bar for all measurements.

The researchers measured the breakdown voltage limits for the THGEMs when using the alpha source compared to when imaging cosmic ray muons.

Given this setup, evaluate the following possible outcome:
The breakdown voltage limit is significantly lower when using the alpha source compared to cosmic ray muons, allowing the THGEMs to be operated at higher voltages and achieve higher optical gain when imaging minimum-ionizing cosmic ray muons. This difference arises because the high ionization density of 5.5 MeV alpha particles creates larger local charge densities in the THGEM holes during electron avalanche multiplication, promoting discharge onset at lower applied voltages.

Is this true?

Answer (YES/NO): YES